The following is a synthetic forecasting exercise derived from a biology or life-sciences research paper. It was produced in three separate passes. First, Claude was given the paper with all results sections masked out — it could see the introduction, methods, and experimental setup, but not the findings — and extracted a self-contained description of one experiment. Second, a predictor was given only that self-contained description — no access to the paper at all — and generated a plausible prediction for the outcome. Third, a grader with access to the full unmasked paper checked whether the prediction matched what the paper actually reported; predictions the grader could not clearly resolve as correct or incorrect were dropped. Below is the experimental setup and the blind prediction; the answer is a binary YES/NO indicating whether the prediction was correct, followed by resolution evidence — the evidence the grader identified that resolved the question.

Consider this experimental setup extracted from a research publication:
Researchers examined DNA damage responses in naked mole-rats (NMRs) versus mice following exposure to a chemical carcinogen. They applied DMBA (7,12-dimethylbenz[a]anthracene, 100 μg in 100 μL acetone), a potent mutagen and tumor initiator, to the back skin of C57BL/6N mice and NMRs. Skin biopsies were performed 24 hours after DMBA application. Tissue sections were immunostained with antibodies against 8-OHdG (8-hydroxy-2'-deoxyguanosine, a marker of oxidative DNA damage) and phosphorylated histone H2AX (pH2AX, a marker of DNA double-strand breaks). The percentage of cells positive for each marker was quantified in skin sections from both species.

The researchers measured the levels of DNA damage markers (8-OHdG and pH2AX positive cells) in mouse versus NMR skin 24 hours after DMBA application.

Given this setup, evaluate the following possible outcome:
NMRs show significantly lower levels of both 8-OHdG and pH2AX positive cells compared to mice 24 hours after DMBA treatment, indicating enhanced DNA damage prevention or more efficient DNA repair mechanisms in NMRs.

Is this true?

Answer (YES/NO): NO